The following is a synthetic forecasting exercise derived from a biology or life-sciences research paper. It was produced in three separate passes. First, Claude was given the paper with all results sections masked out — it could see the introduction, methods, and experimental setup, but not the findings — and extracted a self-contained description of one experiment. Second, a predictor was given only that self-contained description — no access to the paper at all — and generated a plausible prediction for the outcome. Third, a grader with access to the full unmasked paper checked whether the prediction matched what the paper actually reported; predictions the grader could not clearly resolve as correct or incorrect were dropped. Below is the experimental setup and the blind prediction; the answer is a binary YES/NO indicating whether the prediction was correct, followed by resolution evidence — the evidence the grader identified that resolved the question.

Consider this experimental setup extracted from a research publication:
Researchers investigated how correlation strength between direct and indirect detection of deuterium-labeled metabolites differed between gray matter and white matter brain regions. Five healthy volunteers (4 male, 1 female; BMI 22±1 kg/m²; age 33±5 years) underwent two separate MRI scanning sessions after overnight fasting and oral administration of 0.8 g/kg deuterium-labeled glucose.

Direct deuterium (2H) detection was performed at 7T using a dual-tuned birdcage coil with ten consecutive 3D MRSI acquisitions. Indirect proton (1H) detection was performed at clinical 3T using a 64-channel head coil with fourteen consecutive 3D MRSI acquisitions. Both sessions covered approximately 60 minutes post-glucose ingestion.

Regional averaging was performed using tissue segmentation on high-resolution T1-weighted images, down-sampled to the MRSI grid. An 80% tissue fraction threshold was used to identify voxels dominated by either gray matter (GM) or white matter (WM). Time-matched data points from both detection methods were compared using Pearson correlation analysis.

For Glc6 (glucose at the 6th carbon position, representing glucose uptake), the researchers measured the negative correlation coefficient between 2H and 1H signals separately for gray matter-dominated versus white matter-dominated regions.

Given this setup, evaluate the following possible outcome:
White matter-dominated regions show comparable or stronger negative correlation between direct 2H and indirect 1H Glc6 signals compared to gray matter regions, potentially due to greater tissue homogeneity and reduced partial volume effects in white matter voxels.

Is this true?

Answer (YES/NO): YES